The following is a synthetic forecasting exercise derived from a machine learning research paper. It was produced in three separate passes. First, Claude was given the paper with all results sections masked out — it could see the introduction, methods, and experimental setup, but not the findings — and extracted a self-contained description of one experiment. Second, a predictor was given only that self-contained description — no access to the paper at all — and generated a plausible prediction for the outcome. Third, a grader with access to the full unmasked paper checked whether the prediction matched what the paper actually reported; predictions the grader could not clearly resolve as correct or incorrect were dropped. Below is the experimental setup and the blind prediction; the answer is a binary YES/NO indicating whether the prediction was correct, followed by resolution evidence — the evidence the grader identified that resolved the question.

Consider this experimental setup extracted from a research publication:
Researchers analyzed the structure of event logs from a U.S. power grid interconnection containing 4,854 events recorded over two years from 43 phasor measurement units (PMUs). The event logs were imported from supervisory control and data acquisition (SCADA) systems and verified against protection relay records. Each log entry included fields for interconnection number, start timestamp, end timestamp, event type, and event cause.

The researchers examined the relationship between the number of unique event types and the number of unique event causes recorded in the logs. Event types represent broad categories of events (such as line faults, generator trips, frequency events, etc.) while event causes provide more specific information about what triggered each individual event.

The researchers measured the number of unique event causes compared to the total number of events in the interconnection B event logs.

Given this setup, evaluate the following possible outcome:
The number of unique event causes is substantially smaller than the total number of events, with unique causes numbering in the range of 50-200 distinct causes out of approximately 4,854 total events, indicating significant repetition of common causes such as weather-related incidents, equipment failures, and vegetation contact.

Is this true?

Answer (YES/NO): NO